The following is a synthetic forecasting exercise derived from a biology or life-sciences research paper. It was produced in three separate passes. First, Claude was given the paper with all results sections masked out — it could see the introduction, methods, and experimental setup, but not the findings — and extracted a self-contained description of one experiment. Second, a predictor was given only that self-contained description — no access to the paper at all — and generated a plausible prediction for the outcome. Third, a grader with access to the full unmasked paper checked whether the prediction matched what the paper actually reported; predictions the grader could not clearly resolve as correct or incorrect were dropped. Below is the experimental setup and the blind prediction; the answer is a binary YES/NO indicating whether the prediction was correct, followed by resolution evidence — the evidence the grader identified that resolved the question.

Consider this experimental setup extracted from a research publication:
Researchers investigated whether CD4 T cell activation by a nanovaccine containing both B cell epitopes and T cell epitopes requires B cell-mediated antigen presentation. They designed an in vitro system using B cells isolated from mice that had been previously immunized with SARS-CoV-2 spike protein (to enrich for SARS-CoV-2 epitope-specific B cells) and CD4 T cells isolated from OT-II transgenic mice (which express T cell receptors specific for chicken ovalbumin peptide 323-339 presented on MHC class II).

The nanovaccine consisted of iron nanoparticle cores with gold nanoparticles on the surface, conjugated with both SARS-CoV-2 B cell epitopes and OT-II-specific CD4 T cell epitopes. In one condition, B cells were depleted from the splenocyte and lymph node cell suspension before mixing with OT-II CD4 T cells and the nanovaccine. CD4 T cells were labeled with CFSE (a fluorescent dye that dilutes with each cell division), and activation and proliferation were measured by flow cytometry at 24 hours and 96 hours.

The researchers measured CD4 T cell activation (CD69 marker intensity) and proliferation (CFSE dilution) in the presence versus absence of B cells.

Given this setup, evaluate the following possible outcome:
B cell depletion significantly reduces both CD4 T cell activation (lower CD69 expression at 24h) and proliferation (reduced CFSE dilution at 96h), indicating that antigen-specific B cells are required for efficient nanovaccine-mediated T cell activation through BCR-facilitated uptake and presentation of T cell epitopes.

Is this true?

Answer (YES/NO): YES